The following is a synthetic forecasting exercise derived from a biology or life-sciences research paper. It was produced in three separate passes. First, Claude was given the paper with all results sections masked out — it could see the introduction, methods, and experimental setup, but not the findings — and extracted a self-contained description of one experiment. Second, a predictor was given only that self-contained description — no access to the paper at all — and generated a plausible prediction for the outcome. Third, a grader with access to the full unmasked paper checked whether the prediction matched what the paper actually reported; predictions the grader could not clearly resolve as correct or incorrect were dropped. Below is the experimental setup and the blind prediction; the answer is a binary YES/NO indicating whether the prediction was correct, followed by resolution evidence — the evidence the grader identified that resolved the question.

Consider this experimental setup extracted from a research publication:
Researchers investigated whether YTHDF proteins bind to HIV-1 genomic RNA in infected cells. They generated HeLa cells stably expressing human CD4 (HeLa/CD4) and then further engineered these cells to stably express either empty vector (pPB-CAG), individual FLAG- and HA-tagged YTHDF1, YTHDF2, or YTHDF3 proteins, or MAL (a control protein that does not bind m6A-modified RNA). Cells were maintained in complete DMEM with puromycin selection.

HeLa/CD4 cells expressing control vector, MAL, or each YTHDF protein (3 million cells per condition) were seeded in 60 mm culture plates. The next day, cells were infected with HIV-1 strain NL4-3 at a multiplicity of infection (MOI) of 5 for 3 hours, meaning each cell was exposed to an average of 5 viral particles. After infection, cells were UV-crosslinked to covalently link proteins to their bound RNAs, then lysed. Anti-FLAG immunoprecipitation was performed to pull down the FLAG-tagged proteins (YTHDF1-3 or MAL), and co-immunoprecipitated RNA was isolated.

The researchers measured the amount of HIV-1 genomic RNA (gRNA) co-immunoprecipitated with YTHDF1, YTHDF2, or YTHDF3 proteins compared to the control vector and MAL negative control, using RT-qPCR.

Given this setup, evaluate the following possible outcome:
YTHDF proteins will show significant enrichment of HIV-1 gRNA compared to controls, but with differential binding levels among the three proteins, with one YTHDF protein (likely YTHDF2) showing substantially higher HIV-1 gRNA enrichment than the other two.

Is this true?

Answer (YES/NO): NO